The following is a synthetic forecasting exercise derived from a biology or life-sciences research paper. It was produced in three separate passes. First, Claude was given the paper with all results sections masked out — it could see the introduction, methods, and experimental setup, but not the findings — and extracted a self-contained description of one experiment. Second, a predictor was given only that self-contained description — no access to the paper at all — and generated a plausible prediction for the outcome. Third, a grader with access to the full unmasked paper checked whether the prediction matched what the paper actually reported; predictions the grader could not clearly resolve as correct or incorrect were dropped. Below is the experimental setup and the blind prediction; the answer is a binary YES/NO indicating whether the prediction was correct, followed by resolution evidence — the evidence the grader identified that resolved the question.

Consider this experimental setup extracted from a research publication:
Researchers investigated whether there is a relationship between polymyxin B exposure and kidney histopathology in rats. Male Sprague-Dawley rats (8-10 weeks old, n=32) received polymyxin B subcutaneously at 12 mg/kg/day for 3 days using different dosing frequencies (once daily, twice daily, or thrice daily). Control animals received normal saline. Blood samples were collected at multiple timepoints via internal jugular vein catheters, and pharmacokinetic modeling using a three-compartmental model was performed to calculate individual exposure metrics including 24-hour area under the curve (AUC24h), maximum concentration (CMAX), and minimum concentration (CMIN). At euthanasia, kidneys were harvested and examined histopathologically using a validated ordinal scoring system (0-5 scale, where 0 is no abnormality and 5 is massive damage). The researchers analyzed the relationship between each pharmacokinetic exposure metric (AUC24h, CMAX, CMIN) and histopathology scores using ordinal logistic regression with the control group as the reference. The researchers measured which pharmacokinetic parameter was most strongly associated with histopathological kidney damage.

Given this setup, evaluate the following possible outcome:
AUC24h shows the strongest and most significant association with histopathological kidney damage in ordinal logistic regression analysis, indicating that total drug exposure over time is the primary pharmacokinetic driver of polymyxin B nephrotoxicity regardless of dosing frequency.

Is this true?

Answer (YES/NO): NO